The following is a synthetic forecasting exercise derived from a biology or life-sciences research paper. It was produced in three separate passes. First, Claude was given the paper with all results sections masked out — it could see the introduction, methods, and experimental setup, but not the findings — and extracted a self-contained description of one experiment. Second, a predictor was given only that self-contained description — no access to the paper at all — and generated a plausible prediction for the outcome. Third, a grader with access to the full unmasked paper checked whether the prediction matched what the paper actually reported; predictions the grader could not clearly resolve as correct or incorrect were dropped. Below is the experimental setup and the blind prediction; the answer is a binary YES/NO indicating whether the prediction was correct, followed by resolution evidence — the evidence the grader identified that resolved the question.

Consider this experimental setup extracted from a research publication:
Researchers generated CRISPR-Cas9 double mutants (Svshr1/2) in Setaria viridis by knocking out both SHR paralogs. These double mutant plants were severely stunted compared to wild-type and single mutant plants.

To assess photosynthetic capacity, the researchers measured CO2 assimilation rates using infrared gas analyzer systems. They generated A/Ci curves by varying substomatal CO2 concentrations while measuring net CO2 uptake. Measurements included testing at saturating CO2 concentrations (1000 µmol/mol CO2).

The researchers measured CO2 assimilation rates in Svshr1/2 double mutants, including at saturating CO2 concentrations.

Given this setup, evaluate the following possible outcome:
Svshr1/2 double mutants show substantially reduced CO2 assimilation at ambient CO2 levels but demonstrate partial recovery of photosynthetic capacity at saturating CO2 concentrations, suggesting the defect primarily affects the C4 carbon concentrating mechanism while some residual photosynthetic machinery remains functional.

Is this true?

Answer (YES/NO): NO